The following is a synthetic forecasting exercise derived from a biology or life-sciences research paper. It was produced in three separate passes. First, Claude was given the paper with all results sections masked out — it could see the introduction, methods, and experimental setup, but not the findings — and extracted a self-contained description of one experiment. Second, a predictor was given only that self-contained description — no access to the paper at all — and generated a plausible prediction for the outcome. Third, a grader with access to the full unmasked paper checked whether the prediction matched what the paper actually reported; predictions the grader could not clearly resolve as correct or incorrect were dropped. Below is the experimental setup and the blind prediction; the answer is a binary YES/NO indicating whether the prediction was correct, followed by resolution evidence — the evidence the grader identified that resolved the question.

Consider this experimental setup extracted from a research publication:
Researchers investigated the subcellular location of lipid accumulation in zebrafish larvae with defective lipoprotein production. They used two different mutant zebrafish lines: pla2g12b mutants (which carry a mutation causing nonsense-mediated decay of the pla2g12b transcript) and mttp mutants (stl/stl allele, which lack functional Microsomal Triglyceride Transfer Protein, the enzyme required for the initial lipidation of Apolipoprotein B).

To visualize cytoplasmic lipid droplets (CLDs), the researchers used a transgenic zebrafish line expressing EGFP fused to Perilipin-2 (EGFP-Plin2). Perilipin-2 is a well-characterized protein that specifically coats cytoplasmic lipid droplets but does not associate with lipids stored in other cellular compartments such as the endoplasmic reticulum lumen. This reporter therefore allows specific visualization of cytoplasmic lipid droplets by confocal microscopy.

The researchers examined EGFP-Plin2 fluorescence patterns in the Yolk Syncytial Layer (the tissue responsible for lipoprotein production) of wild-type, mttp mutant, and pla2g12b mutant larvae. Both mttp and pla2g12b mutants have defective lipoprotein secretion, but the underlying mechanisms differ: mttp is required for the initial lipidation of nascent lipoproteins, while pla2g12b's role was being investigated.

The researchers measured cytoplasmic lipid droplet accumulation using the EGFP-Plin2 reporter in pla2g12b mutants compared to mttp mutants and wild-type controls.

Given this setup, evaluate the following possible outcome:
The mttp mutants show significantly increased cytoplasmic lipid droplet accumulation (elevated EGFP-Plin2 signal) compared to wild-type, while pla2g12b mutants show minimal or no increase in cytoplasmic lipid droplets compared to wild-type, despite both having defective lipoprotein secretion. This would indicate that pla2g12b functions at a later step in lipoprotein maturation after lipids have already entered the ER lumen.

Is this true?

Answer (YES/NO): YES